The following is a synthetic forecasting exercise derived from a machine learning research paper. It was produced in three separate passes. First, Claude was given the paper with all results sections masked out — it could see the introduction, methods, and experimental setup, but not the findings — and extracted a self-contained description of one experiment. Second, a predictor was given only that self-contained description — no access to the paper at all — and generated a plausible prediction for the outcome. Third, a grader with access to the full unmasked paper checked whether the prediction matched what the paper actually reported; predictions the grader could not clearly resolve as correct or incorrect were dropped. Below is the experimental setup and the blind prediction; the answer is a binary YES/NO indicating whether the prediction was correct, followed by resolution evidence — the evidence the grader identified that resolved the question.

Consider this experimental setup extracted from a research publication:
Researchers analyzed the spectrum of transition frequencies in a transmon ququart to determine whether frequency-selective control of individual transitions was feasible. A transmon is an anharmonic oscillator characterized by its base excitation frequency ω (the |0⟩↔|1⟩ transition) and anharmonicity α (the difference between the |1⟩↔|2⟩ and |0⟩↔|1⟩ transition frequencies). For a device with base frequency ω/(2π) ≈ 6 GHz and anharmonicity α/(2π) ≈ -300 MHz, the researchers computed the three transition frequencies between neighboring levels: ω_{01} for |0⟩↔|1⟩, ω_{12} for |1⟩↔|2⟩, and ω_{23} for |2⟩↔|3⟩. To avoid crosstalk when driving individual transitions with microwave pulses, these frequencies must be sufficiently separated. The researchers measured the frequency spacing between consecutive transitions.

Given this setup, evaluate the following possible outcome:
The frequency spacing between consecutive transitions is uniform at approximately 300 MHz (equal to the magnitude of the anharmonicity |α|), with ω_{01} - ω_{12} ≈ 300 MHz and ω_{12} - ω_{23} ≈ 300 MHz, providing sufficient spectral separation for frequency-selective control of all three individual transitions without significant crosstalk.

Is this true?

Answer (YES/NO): YES